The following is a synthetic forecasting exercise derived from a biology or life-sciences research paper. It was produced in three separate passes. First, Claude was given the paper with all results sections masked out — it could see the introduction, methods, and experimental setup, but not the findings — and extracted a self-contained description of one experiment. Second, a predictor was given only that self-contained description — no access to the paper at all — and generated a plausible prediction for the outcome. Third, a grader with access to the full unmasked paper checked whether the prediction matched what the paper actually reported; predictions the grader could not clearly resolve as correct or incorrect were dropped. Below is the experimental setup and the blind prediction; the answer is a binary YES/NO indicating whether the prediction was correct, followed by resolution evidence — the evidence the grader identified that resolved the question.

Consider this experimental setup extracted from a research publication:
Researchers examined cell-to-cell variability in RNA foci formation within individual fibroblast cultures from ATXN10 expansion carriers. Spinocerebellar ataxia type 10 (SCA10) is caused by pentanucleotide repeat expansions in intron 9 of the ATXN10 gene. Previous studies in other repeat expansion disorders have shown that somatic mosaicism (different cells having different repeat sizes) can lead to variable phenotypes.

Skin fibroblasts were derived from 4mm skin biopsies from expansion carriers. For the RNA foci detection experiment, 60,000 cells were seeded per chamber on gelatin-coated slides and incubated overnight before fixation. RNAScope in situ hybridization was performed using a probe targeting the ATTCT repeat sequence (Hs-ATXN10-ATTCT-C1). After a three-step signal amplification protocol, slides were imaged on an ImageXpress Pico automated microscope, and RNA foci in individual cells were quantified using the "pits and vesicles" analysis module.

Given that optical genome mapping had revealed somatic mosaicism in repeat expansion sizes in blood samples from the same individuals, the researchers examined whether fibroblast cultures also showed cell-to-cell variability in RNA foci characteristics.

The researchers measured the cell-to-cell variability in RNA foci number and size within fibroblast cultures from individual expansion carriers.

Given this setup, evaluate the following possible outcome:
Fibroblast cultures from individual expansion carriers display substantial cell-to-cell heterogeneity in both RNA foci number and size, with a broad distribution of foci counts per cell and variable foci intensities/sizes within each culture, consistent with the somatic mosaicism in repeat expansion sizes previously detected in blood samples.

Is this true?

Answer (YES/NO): YES